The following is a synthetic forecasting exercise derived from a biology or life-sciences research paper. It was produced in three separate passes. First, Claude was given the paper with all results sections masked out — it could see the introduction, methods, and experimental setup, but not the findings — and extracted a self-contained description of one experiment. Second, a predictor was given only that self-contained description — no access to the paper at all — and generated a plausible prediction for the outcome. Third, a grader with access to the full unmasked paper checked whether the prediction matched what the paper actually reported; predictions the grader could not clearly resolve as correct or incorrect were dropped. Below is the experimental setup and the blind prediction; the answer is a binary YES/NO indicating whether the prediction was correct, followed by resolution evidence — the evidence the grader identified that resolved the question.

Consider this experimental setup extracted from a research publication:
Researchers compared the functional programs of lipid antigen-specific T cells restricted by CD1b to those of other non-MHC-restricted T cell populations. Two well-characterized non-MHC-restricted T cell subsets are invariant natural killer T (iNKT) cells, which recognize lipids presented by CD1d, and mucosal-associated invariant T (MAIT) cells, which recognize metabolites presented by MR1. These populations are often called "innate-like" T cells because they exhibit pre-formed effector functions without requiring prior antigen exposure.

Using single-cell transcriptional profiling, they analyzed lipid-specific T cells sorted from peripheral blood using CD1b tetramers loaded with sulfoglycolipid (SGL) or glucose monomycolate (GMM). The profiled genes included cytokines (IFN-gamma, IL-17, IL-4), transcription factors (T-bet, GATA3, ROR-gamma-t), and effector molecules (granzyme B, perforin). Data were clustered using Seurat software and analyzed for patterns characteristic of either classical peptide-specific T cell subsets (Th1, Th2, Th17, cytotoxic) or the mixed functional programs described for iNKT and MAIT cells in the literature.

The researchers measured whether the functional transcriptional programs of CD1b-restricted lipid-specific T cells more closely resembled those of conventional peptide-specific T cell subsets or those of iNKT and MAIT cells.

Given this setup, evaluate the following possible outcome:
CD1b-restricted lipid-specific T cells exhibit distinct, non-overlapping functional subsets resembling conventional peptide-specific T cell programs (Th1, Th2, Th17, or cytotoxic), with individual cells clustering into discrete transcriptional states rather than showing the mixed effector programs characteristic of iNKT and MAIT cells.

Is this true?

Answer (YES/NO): YES